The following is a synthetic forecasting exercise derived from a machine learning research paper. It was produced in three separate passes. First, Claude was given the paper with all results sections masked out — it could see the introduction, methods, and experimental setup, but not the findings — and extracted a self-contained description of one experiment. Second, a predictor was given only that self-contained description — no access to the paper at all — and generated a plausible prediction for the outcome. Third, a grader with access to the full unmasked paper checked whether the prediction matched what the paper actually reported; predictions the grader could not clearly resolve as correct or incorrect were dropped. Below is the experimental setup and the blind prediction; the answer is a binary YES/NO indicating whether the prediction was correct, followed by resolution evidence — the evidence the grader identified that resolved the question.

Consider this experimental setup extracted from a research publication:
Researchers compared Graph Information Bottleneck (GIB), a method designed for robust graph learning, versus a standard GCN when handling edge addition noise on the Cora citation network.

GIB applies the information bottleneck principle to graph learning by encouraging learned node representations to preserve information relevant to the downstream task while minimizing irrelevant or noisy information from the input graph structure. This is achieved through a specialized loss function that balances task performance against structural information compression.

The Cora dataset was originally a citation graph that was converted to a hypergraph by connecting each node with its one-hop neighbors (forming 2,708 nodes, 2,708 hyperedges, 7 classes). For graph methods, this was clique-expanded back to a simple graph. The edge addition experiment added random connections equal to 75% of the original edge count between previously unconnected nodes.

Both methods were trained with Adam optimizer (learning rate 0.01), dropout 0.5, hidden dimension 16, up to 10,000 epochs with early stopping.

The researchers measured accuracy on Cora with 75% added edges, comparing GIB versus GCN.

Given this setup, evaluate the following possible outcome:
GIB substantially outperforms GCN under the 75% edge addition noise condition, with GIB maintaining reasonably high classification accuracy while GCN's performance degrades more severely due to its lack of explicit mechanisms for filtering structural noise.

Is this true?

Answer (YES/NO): NO